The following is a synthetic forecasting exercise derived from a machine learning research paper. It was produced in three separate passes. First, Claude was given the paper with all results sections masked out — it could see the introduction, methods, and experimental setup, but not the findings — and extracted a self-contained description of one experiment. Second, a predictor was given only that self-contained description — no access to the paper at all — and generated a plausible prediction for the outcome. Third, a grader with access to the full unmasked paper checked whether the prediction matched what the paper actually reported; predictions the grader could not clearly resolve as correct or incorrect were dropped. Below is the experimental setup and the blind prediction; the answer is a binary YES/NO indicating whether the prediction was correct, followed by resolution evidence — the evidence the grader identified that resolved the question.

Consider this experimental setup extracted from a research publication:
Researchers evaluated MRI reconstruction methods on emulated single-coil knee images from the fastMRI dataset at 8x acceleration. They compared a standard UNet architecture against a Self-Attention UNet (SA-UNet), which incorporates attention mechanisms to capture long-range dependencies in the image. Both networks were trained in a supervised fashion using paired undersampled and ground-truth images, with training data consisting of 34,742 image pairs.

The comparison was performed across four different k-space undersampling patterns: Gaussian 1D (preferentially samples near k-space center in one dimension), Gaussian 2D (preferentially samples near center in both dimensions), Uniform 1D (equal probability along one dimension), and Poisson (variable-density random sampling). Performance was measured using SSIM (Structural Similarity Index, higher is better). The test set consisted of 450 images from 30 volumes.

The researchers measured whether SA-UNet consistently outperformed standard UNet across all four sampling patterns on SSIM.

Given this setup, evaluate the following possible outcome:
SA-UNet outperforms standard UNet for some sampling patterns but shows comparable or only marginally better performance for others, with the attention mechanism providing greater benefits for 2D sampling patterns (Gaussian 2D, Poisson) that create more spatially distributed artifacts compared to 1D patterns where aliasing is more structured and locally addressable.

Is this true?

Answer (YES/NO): NO